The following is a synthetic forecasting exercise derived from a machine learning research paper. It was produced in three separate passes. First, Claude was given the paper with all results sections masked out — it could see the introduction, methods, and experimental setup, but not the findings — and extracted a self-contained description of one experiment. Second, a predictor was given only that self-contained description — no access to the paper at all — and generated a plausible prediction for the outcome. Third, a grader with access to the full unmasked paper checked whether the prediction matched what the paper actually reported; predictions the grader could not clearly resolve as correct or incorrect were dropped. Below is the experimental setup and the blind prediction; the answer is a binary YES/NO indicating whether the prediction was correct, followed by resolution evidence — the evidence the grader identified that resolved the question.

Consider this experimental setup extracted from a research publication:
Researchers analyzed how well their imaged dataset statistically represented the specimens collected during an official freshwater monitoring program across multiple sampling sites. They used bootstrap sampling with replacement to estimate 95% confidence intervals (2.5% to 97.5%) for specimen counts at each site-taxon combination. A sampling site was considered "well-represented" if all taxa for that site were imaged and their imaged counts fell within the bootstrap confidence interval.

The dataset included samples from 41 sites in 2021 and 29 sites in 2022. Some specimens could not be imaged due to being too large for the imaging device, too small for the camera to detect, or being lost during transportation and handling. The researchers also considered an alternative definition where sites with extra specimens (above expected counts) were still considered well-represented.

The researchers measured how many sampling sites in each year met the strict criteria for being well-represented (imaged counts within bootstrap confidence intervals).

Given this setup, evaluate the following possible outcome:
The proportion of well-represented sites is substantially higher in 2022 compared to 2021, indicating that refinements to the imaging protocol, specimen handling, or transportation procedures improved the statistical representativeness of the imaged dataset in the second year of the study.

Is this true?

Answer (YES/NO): NO